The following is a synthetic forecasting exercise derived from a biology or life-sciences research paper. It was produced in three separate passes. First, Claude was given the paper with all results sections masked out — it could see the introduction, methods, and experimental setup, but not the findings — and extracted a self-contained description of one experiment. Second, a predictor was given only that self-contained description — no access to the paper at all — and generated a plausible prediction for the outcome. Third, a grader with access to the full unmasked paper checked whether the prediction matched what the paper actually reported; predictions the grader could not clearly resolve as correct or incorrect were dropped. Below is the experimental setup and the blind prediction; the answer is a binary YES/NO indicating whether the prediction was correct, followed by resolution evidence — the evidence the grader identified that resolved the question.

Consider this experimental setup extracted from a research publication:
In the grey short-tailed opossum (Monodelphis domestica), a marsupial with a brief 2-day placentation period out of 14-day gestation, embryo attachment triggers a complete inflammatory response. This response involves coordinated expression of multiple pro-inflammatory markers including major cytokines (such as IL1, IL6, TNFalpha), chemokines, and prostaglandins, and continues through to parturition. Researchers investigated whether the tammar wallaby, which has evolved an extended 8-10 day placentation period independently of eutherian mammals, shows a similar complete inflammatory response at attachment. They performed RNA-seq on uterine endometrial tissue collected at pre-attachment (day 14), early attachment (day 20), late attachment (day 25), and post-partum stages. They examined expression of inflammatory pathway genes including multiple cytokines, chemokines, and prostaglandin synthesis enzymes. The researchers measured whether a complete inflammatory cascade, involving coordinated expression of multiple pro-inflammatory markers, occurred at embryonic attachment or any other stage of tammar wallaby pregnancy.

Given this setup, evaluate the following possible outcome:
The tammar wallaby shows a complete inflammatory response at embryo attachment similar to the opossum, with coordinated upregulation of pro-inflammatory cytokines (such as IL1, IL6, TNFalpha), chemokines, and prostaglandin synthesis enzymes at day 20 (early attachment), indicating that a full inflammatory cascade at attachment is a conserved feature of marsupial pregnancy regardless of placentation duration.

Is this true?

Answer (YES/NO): NO